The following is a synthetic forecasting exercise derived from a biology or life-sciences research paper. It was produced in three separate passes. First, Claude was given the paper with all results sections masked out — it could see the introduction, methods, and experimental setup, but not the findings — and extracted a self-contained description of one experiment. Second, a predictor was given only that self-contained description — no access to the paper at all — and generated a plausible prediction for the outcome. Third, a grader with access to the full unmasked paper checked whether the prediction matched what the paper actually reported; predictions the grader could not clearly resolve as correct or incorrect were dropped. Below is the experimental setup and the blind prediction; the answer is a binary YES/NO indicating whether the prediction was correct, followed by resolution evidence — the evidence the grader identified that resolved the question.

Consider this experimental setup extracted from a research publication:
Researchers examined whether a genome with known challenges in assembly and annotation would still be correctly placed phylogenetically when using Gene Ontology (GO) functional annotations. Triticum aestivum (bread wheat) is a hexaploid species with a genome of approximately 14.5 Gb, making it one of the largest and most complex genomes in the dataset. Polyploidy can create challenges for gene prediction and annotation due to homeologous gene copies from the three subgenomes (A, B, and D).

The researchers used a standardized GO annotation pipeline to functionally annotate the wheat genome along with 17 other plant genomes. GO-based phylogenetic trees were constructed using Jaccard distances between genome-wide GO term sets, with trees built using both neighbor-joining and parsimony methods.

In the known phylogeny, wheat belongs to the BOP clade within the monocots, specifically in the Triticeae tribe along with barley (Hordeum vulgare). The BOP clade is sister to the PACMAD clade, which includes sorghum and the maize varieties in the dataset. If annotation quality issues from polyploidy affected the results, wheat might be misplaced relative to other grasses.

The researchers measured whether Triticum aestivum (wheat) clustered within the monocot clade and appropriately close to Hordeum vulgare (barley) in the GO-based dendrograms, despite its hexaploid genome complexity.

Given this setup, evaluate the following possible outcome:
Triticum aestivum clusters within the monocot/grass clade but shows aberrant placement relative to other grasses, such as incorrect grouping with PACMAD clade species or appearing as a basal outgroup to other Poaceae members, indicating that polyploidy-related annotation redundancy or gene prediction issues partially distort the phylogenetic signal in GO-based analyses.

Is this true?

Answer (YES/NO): NO